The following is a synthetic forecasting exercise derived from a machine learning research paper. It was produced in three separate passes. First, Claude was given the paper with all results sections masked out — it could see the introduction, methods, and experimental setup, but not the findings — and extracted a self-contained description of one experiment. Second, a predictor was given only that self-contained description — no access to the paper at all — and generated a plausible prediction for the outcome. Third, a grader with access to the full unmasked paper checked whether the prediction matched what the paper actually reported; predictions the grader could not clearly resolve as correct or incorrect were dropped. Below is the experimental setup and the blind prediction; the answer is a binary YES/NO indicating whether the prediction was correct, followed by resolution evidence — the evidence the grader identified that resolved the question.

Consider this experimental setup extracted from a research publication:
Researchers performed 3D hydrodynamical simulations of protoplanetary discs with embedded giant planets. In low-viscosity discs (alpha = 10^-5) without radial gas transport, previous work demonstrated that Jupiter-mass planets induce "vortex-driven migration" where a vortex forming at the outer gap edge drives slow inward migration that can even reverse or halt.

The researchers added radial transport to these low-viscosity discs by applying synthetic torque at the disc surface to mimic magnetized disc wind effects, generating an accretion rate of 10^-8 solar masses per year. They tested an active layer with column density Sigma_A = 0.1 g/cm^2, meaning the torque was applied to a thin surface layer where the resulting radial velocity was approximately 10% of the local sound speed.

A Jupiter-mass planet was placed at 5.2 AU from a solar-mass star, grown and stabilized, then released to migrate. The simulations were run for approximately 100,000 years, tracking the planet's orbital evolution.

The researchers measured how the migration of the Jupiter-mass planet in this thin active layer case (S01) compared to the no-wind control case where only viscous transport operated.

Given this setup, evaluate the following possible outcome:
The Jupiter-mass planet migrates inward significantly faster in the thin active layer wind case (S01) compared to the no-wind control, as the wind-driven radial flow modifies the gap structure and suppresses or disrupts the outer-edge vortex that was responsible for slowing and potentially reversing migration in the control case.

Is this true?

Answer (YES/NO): NO